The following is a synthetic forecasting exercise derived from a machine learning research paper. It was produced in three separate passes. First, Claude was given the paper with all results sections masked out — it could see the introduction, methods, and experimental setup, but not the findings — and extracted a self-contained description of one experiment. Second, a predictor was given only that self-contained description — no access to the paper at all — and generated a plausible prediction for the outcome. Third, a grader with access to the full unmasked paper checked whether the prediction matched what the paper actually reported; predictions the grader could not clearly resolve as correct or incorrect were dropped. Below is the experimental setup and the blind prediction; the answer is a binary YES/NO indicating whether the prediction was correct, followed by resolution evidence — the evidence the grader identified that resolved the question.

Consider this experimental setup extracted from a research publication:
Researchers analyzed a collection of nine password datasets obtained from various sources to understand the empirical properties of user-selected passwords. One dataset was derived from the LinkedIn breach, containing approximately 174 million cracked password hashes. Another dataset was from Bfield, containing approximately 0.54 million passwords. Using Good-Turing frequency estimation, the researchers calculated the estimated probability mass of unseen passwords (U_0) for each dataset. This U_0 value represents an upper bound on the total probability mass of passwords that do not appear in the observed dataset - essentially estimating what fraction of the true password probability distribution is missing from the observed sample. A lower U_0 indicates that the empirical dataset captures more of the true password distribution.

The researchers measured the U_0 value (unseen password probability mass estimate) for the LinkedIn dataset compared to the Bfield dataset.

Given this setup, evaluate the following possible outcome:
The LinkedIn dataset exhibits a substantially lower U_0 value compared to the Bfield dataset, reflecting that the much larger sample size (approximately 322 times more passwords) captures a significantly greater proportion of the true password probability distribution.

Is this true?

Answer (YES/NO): YES